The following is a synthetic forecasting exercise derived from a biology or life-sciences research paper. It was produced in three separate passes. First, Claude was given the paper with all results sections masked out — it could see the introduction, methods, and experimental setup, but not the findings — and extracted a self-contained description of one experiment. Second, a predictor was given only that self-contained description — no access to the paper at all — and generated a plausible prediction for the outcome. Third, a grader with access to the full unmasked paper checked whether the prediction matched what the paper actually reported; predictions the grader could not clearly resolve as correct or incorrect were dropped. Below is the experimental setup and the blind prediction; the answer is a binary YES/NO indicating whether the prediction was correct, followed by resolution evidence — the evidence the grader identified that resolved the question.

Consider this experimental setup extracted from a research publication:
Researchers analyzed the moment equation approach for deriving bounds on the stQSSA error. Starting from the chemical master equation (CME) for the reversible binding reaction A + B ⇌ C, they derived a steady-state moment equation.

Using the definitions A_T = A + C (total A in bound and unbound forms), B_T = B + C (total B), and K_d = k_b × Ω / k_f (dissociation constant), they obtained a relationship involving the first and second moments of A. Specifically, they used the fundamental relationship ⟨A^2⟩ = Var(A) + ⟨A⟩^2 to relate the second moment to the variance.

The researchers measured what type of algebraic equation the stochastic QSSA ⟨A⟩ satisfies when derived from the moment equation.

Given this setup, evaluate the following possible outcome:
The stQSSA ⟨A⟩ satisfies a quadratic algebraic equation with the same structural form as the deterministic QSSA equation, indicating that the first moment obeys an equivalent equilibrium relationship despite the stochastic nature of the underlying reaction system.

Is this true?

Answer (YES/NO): NO